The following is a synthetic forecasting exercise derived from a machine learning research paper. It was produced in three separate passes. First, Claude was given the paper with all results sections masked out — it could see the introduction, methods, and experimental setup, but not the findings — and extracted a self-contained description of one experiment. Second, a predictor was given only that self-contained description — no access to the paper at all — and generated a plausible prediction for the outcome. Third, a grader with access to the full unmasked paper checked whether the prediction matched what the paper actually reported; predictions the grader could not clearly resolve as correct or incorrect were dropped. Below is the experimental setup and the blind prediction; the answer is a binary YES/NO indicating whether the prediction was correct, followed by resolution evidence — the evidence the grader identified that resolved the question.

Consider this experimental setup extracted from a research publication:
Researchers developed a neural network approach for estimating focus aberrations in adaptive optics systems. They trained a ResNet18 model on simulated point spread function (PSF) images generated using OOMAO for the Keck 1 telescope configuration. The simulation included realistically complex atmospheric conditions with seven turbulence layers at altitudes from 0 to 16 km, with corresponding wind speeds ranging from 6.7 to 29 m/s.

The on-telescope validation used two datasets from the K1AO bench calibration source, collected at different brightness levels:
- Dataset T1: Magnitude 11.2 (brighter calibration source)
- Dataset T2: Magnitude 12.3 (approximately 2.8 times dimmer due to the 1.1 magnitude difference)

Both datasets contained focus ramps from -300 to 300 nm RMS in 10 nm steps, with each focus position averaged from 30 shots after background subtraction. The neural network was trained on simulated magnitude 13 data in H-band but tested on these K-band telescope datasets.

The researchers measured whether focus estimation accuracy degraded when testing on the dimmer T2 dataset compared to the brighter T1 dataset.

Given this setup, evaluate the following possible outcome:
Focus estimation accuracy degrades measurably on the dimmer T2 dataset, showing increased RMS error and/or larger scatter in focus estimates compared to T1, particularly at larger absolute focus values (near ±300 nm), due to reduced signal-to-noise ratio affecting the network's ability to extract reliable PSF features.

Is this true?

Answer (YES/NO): NO